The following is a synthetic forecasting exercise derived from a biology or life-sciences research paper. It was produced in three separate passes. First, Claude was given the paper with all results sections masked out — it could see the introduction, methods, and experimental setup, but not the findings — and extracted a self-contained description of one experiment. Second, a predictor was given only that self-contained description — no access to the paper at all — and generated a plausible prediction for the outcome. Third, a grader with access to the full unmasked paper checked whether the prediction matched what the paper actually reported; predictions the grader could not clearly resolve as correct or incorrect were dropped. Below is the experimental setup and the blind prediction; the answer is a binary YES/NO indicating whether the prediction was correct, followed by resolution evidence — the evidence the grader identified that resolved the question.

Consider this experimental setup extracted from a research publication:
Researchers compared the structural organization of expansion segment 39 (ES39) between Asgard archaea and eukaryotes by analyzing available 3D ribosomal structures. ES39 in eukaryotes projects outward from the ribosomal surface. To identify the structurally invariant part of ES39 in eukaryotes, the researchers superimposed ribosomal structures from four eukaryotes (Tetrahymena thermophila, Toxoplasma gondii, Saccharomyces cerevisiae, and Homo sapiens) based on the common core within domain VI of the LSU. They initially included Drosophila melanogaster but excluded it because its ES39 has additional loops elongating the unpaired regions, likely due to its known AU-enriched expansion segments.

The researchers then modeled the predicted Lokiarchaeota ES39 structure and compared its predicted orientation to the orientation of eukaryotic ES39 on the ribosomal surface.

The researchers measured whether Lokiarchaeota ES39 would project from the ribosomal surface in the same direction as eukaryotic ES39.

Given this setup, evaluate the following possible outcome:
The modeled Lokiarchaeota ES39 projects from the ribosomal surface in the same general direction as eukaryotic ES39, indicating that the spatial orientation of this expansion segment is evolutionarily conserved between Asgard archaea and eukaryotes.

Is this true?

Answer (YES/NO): NO